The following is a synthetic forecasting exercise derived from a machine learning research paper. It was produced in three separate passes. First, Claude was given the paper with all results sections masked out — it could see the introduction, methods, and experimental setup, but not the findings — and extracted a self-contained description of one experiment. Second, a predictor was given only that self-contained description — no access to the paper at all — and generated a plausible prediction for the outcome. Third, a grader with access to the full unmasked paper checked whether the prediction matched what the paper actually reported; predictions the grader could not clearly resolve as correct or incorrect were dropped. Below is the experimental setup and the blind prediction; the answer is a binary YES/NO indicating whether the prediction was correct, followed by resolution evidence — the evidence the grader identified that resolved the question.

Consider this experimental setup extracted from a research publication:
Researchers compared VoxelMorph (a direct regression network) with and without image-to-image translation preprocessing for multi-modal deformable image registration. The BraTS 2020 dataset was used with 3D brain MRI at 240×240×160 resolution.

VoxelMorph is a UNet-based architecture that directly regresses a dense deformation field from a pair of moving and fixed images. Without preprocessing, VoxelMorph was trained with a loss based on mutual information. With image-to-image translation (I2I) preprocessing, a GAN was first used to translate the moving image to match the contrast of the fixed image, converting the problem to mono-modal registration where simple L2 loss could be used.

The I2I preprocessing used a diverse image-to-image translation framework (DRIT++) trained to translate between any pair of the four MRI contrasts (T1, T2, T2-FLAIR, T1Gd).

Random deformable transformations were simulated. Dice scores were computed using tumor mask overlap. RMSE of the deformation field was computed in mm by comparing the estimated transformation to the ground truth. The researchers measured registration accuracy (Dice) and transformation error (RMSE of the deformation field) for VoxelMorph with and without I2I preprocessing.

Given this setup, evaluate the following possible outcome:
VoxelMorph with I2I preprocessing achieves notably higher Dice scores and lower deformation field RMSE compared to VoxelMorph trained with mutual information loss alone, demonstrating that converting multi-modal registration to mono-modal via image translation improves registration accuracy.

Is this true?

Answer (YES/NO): NO